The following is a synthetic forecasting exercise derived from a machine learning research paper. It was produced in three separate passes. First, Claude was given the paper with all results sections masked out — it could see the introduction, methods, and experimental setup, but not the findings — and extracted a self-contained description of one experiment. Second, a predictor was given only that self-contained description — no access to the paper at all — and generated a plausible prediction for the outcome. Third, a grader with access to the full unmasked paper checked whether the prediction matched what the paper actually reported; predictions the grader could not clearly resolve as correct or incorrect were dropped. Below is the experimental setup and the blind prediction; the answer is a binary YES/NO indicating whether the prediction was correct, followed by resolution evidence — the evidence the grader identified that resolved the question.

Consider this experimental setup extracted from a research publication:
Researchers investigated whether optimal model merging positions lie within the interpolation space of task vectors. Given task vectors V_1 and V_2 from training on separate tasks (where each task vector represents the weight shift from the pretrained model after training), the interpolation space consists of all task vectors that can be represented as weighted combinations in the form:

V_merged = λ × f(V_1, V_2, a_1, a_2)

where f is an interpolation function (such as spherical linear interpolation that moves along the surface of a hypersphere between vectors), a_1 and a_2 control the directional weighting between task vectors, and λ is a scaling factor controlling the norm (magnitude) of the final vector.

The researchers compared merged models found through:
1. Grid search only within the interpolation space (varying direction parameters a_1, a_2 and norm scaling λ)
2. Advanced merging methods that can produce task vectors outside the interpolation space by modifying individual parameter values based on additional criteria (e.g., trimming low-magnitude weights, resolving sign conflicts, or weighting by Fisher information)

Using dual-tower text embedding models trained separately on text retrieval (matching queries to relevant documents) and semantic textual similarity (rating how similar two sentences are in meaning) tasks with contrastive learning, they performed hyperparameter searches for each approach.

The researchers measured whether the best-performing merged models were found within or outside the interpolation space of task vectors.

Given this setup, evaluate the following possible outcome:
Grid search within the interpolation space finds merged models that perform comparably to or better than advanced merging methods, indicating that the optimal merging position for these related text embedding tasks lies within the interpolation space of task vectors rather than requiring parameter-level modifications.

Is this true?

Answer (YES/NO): YES